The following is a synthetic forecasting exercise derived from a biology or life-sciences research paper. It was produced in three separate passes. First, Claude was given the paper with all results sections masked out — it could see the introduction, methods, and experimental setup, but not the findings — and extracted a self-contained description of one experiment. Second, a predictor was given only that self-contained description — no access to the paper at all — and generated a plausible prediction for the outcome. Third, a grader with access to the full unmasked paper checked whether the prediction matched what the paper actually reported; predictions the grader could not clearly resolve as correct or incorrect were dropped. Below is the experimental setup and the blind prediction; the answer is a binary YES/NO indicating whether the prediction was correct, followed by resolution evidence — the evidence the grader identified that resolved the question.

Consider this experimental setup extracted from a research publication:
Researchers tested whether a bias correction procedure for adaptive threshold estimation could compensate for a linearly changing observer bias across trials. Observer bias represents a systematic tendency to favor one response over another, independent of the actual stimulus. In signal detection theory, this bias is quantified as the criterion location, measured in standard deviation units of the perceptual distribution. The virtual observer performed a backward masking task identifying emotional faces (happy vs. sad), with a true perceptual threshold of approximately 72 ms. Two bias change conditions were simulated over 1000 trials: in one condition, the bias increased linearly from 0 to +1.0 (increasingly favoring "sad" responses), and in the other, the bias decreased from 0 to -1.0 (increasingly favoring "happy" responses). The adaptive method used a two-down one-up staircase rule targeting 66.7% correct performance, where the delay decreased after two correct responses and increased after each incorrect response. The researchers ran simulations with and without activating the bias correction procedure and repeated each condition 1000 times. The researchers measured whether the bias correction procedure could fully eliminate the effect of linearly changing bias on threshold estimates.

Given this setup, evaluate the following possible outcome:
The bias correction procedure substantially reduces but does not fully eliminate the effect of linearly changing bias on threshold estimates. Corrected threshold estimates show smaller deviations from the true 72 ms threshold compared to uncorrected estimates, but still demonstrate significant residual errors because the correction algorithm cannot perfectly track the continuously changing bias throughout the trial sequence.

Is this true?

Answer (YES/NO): YES